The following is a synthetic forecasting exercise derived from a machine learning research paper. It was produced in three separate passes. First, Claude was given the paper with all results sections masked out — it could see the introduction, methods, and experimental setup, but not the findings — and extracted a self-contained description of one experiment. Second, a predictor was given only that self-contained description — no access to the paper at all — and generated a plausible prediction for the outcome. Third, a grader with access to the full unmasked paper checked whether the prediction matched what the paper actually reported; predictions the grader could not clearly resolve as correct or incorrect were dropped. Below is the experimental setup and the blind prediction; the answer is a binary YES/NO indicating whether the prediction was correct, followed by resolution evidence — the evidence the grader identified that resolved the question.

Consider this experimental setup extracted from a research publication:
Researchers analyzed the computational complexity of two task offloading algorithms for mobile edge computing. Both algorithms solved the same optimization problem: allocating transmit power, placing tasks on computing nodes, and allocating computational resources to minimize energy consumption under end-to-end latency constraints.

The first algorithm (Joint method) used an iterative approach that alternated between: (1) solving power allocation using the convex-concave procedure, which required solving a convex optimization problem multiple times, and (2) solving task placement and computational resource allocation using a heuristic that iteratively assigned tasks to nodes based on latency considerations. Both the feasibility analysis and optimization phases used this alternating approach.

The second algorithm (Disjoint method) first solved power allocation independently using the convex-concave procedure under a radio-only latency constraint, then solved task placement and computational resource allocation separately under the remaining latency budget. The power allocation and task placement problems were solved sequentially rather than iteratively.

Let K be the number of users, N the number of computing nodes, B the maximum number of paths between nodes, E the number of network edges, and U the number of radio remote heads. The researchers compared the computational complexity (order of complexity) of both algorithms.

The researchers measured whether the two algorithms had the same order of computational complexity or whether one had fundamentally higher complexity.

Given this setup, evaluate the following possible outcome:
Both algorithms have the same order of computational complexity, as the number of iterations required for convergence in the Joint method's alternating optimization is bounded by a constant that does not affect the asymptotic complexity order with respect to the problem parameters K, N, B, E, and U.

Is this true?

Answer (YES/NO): YES